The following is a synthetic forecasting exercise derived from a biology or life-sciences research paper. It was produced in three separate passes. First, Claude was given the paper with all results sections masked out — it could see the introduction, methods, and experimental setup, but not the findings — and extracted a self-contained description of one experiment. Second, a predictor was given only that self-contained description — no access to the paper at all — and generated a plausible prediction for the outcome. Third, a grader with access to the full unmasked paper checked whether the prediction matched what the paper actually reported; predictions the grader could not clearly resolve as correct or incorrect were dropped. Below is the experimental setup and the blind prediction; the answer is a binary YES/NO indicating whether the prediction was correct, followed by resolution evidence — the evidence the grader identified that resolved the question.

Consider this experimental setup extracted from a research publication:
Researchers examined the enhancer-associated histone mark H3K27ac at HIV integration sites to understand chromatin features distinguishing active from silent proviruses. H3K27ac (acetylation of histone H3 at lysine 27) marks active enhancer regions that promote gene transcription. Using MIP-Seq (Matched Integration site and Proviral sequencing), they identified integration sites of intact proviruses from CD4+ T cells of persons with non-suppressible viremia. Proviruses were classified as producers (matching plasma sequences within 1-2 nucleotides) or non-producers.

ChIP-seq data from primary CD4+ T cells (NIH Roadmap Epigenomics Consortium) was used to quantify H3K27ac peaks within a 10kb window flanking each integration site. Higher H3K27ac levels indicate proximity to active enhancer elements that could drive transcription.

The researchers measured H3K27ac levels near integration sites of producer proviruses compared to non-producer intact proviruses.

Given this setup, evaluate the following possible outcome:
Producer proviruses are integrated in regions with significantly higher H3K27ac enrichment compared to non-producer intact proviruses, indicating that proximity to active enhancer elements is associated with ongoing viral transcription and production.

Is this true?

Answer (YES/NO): NO